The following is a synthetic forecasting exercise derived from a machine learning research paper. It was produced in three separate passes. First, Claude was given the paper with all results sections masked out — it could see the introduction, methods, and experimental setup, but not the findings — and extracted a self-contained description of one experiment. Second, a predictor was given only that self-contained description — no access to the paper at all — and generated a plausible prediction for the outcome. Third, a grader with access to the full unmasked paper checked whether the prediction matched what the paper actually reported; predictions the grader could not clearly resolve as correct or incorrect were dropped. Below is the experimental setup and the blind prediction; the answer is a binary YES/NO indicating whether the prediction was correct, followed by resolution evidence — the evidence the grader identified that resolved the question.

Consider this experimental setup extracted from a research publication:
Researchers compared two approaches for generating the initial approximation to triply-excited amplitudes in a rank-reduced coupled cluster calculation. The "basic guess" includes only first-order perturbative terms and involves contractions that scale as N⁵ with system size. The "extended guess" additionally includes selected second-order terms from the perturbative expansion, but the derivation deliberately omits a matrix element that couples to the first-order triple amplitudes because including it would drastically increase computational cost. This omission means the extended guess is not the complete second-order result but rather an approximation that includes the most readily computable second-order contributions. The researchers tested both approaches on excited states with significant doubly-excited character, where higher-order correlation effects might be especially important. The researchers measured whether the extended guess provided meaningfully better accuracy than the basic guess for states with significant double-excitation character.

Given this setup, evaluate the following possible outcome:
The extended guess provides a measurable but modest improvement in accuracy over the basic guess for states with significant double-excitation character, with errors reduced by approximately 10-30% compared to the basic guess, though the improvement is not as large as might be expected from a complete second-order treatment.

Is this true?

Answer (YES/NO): NO